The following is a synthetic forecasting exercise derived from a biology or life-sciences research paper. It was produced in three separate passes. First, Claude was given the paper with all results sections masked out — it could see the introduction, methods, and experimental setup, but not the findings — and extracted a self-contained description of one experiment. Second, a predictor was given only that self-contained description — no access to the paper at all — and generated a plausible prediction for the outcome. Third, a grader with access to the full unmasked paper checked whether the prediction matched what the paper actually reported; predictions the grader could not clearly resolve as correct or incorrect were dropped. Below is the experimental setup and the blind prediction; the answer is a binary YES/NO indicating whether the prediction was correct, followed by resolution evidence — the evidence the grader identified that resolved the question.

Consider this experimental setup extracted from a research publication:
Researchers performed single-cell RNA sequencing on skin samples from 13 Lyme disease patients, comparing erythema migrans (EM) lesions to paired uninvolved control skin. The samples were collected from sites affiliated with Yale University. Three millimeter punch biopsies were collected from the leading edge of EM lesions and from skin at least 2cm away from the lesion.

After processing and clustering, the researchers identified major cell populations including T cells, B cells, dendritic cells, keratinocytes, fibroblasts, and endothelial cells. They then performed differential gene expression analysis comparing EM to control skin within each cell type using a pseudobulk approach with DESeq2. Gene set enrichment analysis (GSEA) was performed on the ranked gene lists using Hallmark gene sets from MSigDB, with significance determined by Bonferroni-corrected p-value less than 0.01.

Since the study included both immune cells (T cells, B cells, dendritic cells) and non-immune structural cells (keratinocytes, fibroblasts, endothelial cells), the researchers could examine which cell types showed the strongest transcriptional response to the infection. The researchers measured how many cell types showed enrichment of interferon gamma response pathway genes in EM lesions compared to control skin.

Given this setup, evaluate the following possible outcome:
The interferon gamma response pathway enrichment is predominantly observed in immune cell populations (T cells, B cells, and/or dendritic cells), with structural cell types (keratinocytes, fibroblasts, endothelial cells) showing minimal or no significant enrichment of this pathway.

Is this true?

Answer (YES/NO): NO